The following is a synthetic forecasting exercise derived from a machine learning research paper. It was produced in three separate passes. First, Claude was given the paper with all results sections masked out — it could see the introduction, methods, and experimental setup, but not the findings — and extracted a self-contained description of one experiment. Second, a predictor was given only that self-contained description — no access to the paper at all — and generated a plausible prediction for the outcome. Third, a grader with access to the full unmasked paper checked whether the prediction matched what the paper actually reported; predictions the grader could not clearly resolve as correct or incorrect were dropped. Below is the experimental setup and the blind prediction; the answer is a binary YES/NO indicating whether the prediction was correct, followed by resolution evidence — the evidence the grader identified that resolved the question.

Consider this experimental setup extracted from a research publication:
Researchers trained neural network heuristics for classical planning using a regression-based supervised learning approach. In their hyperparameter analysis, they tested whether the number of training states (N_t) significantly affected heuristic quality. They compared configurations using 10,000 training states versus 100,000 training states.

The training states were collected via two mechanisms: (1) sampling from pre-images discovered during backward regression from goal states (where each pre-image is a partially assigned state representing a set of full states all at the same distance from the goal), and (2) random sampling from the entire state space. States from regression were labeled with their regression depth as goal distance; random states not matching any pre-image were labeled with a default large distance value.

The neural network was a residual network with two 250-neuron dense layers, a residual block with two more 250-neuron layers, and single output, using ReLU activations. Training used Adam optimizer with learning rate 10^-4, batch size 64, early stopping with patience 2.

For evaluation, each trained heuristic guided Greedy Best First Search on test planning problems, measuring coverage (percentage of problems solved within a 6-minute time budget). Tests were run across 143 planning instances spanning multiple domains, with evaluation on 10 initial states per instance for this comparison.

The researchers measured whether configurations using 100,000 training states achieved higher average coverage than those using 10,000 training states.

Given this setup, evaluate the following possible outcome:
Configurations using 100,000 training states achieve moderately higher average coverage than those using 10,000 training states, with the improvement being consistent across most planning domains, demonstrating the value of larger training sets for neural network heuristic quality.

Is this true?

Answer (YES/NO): NO